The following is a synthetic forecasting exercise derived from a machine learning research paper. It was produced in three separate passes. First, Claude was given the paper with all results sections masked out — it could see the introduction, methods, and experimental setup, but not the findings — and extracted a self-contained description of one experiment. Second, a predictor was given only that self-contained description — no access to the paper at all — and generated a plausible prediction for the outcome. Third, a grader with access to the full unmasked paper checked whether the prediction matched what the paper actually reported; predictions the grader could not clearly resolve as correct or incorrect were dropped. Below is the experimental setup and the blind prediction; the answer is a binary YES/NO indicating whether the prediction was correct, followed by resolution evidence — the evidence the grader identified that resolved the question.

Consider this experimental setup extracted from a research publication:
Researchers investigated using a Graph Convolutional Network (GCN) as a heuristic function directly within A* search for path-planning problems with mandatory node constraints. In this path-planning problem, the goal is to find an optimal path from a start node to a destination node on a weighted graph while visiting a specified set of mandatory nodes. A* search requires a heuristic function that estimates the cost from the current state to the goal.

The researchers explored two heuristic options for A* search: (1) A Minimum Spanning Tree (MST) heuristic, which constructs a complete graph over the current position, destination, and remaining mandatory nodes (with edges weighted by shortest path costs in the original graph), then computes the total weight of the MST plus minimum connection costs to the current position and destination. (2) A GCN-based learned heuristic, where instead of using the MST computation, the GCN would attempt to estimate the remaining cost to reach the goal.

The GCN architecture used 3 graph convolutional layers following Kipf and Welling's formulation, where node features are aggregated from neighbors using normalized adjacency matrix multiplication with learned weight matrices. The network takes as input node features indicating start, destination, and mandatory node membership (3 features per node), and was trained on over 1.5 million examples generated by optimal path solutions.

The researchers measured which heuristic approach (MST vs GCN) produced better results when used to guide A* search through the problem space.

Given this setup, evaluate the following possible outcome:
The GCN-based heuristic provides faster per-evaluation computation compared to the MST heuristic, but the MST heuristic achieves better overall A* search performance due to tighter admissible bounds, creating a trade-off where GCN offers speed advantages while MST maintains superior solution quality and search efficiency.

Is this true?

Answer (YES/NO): NO